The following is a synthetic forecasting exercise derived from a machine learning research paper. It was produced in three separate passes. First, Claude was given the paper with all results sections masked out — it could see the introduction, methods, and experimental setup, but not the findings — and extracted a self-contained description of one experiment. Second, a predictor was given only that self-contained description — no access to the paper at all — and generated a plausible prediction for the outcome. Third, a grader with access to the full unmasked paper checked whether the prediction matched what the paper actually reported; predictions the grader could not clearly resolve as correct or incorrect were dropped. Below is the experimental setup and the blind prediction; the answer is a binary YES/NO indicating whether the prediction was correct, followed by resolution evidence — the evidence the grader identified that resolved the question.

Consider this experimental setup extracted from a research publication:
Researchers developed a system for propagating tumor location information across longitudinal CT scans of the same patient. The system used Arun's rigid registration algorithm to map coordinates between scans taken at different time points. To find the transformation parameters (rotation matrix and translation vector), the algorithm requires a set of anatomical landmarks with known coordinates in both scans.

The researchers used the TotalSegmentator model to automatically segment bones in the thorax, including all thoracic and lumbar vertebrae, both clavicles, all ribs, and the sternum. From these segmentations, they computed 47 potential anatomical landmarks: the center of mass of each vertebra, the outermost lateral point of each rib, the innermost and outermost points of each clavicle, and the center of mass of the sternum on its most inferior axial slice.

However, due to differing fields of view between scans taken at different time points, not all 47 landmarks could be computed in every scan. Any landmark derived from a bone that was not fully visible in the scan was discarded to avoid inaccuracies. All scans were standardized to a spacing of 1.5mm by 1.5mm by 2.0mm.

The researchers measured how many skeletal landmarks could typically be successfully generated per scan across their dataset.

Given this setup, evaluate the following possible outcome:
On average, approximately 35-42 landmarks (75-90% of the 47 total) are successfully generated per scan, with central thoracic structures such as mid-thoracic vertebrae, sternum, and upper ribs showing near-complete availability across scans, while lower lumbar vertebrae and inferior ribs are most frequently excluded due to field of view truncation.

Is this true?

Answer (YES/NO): YES